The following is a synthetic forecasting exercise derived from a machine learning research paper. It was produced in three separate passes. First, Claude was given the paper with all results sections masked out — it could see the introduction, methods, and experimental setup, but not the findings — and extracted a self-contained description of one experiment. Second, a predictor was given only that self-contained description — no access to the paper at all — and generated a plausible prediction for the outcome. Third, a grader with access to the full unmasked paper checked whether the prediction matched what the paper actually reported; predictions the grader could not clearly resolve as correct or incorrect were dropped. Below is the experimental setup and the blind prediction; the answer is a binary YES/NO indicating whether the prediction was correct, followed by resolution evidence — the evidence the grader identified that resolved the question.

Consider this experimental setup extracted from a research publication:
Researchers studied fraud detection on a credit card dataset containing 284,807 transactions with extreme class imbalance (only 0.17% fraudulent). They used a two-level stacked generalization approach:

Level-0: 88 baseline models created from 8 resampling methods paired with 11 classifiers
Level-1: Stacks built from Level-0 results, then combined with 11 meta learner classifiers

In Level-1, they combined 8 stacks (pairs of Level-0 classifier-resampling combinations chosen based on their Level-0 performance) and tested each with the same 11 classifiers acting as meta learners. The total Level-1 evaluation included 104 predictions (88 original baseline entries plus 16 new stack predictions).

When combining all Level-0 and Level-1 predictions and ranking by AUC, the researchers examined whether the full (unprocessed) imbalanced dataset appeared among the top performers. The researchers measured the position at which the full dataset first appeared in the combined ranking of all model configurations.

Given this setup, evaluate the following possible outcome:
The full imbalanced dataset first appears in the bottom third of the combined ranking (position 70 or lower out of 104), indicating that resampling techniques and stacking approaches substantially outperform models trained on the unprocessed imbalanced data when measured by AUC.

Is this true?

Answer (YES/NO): NO